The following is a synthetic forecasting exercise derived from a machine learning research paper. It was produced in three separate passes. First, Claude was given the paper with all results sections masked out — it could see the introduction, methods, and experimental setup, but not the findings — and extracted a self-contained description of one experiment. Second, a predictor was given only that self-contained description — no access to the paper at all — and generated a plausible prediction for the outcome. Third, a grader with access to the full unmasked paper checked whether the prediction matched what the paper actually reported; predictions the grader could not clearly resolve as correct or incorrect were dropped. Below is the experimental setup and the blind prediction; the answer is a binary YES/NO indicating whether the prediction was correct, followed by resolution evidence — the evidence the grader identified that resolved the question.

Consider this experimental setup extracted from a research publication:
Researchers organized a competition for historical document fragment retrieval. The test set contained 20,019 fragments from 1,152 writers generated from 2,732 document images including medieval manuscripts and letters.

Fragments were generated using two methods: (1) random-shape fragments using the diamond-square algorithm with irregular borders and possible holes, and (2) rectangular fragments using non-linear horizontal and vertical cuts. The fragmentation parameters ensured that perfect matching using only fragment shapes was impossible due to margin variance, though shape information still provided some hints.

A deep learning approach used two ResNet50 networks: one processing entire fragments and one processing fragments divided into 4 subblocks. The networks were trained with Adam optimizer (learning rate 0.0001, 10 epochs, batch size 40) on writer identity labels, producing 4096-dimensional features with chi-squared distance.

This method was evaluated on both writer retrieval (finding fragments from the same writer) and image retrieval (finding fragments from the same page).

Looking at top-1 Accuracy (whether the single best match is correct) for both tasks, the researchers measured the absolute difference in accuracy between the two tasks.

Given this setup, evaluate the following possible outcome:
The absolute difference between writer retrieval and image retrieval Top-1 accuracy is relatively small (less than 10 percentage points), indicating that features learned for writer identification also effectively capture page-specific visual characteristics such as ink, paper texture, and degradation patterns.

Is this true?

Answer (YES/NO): NO